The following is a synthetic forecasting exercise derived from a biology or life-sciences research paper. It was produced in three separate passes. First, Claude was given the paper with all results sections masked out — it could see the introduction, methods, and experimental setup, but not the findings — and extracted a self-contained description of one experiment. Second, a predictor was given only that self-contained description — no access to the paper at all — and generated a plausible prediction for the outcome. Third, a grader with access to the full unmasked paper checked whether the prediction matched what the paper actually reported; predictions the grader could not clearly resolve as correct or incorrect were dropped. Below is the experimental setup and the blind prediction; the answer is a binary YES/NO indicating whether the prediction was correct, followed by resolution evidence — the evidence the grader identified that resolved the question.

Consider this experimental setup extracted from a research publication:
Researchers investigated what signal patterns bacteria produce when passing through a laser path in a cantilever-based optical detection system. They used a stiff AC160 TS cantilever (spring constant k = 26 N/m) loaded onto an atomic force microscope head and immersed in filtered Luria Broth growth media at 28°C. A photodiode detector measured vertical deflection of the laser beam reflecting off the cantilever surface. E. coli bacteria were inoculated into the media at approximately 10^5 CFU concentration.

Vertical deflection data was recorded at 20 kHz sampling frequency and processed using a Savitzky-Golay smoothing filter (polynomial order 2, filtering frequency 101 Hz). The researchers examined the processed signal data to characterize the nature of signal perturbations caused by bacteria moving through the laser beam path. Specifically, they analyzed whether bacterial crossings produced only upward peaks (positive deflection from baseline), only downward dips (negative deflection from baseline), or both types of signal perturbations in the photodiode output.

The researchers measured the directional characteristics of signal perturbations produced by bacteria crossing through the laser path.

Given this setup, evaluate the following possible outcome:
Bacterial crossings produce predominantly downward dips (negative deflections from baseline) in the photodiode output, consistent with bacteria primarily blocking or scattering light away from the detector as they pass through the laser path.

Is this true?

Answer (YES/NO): NO